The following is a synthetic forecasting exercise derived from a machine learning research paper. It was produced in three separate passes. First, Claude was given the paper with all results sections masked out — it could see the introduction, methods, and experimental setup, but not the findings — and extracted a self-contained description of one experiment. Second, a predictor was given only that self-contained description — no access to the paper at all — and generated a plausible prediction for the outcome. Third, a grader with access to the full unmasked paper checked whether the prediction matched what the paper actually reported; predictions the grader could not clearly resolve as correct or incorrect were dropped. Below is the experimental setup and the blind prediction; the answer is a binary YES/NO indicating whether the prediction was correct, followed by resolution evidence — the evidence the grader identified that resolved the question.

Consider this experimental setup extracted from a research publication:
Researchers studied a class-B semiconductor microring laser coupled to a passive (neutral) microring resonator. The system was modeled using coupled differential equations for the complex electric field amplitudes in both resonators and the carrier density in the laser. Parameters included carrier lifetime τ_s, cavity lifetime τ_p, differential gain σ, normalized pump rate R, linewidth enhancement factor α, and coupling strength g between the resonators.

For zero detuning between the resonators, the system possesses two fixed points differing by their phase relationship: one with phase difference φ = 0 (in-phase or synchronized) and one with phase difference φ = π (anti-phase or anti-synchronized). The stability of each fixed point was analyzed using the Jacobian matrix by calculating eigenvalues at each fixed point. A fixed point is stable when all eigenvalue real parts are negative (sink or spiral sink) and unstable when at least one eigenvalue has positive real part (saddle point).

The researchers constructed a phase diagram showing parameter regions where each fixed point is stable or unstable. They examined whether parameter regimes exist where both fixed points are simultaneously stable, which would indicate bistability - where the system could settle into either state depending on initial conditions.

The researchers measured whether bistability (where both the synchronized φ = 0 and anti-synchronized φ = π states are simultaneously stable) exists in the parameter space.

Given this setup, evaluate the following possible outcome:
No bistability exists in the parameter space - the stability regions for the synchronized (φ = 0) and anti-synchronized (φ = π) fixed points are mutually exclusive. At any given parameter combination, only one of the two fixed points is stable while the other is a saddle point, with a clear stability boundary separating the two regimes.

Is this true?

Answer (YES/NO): NO